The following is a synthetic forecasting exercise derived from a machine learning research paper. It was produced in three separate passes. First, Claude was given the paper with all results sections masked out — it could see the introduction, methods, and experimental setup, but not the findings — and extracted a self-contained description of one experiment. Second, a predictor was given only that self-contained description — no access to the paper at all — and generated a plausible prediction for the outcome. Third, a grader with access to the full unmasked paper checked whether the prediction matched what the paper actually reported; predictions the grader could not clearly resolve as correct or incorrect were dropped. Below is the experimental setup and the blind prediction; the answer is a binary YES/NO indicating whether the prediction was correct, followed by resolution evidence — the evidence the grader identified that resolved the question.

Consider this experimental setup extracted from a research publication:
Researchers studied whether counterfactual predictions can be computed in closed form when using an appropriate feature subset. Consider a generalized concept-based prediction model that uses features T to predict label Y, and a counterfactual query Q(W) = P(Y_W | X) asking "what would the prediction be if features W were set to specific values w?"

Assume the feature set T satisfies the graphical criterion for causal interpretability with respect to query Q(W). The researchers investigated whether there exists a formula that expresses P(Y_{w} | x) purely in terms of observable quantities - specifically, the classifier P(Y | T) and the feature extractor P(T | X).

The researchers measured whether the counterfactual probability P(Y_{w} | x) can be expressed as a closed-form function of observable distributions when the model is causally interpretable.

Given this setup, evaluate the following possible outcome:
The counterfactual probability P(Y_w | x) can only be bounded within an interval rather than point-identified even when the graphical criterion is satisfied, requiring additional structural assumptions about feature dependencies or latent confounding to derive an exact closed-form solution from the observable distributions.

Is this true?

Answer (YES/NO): NO